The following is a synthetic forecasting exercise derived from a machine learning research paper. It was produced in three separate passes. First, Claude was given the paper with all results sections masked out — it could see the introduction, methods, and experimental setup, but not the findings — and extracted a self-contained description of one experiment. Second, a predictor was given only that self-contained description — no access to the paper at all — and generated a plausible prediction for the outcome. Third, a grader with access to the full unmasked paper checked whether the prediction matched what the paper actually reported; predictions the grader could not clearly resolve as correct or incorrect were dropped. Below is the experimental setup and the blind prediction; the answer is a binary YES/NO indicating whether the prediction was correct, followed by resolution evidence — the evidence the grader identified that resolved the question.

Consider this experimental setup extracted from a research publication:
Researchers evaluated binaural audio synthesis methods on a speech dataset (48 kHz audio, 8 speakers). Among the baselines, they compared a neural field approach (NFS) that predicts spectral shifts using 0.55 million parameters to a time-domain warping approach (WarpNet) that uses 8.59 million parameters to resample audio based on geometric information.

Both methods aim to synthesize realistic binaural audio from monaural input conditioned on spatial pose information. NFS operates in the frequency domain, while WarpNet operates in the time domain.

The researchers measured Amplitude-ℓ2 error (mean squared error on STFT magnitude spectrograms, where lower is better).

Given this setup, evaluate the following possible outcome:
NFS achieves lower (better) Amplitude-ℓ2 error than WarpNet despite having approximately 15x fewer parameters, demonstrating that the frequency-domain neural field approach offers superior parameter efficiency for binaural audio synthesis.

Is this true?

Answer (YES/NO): YES